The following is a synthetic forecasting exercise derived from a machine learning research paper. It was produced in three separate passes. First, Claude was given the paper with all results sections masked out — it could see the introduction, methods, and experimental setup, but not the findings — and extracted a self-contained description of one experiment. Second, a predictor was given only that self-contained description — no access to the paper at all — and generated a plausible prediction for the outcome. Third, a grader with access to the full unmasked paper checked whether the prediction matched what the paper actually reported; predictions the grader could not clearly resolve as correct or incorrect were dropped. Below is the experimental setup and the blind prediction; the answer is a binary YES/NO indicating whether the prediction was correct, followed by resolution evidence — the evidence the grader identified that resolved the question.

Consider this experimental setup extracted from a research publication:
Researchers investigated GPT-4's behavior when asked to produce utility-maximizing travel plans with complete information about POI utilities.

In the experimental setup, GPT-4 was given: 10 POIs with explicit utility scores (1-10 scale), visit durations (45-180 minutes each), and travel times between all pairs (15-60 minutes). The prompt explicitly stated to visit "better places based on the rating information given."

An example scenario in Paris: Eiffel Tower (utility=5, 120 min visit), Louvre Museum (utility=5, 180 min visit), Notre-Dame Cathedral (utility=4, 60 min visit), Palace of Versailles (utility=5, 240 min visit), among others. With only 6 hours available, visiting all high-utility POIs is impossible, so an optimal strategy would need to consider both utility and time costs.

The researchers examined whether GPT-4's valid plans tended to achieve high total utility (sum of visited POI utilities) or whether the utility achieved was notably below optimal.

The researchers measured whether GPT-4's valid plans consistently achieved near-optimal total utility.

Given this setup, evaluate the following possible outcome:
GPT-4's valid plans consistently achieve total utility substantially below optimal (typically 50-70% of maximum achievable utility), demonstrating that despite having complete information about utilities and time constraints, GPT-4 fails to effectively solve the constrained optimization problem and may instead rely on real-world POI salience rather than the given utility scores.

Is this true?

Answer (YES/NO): NO